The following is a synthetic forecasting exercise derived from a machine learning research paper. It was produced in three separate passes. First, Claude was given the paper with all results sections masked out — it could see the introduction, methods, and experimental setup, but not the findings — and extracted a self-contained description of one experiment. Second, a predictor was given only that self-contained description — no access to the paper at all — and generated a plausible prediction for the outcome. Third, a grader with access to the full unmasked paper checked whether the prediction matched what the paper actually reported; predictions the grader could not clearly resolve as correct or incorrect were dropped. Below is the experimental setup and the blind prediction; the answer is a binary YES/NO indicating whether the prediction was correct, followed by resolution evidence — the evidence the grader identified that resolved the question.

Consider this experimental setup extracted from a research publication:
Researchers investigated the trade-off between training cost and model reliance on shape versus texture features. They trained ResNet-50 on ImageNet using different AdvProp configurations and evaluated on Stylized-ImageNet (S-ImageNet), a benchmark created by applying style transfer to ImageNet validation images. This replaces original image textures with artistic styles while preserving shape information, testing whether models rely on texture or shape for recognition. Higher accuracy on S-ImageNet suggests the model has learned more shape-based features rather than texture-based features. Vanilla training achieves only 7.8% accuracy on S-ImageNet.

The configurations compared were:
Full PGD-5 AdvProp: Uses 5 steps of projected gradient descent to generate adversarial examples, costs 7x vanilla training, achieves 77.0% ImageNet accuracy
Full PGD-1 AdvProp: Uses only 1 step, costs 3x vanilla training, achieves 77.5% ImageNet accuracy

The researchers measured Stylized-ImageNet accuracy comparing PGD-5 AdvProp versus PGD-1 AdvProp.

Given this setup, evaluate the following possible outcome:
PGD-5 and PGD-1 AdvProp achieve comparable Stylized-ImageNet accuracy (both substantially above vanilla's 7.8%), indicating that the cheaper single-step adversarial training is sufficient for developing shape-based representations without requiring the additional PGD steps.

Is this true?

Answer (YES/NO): NO